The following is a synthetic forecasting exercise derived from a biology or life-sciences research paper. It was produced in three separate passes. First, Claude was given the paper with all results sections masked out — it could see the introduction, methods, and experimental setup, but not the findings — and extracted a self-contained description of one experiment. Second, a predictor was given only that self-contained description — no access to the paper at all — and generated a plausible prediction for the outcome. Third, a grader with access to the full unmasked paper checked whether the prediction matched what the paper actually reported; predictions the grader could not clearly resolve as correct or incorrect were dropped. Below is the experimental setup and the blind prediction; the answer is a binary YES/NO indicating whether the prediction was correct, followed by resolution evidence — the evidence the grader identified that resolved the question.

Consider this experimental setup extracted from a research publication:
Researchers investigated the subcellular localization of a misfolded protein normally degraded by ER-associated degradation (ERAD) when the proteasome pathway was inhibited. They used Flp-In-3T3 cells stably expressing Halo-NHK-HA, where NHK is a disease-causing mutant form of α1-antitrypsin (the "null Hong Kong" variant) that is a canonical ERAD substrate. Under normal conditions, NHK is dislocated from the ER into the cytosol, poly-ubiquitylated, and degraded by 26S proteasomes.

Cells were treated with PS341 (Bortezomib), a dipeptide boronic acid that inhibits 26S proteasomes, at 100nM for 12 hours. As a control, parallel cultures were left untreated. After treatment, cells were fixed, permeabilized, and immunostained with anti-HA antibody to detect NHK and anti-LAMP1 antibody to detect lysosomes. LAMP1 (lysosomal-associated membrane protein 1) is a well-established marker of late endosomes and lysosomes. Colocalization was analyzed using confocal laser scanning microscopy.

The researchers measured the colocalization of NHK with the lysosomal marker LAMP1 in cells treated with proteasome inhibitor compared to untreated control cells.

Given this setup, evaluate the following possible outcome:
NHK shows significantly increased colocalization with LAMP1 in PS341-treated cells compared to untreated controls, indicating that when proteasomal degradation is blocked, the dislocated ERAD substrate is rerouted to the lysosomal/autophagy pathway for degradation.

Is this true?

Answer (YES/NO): YES